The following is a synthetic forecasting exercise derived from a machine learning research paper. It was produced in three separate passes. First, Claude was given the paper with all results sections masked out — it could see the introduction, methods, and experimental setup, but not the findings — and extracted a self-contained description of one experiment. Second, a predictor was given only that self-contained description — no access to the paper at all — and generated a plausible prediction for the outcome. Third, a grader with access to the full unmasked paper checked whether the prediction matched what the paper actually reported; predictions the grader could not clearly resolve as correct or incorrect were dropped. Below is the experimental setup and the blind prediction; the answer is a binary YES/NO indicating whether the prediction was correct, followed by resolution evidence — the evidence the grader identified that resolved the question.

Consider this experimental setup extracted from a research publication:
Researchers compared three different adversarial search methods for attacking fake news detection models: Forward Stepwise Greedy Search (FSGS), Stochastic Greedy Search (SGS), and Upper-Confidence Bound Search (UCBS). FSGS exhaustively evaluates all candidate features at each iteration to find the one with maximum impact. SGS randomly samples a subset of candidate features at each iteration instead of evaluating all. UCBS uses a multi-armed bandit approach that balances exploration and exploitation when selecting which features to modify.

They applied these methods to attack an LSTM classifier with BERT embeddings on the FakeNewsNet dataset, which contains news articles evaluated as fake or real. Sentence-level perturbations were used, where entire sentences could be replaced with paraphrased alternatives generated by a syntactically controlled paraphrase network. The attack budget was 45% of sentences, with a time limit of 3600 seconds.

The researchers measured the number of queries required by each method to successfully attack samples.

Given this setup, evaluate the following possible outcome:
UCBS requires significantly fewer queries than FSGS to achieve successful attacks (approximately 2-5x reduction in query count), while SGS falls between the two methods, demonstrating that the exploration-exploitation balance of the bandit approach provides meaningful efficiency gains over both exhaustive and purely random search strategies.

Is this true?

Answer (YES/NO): NO